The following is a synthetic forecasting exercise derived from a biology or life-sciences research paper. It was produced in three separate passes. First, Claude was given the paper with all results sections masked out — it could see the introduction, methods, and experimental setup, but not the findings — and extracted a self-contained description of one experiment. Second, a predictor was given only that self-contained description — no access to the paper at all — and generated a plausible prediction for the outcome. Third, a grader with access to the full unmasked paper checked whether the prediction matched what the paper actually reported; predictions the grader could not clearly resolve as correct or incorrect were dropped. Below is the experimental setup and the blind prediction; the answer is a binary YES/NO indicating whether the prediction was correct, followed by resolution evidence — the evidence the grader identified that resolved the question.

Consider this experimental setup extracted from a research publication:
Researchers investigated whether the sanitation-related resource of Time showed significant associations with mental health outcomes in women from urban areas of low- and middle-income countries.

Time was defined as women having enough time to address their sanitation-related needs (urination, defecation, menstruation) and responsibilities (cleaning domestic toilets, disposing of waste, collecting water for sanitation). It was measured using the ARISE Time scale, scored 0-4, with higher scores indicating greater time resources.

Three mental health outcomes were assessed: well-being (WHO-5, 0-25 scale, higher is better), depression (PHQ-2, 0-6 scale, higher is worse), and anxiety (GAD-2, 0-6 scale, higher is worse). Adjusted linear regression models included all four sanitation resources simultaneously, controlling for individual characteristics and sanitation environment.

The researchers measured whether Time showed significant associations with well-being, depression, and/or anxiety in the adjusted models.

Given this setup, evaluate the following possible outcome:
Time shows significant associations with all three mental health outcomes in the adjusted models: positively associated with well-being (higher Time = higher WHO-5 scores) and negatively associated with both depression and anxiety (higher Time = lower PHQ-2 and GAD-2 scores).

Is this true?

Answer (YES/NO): NO